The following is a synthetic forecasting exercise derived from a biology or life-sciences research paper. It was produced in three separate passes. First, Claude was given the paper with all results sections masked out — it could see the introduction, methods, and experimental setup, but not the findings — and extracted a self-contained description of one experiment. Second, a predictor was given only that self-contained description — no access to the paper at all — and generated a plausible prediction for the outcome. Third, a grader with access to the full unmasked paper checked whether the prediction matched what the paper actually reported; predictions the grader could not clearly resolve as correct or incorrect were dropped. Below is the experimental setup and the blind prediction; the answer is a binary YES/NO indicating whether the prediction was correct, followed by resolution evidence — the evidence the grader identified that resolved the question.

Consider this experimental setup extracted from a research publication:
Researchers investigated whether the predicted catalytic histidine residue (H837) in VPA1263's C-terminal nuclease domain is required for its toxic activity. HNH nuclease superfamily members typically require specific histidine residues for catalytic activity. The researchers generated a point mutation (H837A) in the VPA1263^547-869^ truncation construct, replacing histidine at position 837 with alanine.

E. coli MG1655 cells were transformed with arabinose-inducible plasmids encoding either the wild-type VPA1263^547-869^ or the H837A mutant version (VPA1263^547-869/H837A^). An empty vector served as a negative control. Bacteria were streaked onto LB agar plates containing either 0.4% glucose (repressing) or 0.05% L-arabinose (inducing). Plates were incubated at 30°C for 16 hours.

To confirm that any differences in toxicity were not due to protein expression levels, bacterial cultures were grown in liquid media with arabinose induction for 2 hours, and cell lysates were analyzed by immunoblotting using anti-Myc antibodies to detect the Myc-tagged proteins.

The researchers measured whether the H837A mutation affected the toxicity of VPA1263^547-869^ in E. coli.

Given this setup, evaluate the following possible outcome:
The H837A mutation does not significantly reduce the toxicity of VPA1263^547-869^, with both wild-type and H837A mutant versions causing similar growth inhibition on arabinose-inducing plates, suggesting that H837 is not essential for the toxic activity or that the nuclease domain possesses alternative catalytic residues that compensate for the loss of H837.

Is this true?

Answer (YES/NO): NO